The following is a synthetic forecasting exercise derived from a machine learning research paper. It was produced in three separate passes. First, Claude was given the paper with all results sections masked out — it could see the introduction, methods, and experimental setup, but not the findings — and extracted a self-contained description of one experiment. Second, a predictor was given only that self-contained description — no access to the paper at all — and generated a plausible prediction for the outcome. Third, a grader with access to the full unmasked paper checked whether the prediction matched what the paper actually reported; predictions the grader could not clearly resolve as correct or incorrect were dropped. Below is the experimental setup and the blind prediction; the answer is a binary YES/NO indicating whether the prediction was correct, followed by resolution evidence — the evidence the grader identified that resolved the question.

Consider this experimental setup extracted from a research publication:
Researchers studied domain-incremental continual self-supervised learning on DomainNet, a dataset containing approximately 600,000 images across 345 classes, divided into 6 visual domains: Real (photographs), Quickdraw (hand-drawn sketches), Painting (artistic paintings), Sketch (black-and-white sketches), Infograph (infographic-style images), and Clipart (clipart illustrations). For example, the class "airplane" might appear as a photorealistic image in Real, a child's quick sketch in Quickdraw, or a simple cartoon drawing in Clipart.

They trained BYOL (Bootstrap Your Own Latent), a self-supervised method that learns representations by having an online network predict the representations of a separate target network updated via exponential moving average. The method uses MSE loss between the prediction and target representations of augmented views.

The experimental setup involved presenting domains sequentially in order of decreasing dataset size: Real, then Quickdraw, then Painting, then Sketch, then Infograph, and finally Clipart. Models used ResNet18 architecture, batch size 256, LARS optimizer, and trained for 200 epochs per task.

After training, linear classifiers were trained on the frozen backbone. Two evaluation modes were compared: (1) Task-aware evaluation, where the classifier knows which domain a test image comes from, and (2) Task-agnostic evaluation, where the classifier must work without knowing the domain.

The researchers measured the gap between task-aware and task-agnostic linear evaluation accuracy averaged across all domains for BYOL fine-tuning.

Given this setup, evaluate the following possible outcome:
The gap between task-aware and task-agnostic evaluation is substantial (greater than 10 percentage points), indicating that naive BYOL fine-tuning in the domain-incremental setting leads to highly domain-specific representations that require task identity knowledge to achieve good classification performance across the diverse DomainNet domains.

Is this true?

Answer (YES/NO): NO